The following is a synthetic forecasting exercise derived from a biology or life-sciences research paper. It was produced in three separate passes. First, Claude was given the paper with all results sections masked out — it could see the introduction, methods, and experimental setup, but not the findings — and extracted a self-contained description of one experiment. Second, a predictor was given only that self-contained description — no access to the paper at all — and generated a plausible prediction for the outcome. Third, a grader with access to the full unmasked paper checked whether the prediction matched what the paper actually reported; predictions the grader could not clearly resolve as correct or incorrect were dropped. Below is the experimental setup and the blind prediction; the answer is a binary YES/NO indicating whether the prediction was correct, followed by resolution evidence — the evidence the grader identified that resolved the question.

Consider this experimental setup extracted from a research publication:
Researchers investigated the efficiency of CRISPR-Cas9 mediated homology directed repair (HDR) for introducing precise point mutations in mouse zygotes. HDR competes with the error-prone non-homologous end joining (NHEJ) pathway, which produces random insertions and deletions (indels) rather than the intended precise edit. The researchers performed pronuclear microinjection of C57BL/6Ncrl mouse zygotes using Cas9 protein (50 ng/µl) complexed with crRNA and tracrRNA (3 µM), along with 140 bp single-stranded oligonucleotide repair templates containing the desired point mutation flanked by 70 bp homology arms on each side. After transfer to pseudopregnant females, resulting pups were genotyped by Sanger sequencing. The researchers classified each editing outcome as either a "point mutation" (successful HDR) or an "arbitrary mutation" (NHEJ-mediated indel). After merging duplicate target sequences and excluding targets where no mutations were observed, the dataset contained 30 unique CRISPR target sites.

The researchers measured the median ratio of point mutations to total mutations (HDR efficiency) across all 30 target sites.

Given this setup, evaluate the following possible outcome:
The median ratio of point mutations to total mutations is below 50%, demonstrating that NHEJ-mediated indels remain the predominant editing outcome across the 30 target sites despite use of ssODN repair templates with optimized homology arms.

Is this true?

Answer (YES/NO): YES